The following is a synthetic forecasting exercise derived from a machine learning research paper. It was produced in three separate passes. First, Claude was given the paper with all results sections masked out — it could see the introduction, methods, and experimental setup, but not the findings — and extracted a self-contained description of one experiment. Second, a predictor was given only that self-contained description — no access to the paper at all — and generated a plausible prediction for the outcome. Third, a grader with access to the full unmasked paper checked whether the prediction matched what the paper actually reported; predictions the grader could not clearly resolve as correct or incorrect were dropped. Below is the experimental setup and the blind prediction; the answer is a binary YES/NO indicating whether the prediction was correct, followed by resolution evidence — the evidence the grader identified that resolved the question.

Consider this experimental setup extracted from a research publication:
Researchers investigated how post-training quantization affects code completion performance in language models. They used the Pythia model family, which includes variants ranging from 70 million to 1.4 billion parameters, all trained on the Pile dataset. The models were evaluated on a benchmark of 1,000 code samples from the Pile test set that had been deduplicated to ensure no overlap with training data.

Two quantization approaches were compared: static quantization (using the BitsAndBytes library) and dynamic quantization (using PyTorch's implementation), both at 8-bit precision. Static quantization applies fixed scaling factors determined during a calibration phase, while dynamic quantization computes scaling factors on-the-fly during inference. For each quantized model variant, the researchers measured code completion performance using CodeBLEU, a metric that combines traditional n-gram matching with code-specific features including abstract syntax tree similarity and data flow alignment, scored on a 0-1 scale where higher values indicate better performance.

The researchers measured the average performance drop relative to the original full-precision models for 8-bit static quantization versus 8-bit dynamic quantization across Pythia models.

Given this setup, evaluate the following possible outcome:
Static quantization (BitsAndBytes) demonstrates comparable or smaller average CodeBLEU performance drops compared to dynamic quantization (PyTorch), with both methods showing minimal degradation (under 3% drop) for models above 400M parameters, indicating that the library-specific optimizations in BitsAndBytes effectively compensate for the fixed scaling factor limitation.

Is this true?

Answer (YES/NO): NO